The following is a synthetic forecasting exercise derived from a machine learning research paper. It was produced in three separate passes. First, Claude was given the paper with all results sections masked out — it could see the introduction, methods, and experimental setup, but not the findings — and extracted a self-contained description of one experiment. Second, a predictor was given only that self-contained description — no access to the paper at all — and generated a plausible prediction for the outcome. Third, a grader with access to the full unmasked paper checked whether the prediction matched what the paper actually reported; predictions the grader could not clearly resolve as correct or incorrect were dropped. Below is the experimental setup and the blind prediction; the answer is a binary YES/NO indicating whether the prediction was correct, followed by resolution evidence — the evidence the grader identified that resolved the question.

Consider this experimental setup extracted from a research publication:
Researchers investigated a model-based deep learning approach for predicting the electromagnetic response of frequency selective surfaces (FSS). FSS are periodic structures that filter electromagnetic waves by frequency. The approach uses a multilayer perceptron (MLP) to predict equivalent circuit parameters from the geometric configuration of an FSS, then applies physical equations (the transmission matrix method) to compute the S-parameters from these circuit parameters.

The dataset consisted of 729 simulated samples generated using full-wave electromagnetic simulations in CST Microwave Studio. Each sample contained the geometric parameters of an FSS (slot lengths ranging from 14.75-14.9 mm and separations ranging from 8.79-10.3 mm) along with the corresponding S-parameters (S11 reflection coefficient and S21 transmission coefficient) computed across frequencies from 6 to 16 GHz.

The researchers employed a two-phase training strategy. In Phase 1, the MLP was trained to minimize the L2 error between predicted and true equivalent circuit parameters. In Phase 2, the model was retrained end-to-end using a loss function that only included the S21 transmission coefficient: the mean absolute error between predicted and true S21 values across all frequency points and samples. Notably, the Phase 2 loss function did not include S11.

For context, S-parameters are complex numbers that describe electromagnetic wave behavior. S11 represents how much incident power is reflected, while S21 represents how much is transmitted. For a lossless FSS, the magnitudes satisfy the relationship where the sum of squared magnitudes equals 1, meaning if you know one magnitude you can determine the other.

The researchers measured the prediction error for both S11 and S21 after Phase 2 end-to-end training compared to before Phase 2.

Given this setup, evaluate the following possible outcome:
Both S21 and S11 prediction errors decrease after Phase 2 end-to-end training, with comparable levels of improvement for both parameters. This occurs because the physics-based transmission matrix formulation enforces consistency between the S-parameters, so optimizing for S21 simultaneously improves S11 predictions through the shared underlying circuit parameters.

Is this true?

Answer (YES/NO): NO